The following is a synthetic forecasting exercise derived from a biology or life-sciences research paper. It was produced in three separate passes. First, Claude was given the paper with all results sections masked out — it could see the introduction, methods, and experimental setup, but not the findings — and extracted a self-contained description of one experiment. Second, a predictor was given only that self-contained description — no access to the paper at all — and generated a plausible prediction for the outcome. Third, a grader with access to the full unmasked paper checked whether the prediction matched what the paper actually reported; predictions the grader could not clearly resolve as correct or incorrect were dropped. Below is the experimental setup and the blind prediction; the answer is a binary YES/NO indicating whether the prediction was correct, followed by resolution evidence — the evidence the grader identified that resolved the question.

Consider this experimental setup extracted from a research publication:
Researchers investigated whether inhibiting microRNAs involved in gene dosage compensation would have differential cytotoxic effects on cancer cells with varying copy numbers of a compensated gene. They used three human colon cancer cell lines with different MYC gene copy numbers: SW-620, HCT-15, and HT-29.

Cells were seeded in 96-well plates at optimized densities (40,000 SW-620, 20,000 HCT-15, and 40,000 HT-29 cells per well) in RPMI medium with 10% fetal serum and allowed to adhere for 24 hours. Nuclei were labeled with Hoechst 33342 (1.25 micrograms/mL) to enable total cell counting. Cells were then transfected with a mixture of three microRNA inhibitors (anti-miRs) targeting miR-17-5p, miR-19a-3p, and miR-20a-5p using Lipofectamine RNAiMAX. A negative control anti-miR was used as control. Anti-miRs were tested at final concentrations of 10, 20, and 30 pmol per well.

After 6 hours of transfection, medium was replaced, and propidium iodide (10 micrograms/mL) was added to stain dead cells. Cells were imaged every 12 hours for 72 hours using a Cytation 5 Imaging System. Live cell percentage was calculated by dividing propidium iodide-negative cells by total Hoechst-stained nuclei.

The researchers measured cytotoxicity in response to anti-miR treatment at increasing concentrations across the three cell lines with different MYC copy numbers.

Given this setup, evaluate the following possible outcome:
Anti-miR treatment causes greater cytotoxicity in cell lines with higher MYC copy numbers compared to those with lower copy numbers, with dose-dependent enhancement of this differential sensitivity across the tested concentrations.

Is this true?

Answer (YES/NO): NO